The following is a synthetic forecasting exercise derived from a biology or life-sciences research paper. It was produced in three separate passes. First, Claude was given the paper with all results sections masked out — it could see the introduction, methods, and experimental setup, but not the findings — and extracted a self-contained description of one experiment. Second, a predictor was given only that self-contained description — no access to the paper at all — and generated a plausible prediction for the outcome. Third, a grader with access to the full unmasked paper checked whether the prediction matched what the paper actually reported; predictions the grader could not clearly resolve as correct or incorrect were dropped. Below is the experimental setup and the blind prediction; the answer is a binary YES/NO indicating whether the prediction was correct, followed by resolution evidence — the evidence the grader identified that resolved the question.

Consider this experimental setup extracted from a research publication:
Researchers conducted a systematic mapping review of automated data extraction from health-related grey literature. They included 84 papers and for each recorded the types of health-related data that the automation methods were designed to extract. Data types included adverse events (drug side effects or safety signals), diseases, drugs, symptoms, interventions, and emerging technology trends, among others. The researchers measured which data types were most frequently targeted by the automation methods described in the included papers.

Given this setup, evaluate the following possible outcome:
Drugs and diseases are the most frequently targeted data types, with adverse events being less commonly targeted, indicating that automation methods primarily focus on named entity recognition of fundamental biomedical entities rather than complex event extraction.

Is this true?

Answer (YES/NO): NO